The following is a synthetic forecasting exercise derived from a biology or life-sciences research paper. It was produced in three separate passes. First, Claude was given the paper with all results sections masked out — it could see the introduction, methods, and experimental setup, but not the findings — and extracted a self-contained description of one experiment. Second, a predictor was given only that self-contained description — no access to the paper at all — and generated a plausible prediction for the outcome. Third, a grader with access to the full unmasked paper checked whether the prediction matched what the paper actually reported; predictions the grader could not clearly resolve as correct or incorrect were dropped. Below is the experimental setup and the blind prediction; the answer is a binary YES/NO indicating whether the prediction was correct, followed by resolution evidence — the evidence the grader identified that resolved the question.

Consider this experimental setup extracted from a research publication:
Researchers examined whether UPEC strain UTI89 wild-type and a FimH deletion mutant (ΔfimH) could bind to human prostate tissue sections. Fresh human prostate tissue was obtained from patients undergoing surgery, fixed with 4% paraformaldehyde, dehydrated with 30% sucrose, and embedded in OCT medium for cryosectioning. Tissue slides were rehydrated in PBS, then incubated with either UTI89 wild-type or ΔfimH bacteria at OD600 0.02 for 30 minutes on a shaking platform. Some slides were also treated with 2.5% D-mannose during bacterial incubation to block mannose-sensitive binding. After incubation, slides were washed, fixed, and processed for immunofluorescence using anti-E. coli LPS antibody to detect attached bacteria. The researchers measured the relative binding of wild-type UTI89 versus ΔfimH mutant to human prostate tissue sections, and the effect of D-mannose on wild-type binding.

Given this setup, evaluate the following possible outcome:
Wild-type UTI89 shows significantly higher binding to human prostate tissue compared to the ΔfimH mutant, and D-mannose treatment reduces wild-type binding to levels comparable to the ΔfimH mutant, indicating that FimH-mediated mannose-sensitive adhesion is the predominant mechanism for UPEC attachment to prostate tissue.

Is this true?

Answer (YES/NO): YES